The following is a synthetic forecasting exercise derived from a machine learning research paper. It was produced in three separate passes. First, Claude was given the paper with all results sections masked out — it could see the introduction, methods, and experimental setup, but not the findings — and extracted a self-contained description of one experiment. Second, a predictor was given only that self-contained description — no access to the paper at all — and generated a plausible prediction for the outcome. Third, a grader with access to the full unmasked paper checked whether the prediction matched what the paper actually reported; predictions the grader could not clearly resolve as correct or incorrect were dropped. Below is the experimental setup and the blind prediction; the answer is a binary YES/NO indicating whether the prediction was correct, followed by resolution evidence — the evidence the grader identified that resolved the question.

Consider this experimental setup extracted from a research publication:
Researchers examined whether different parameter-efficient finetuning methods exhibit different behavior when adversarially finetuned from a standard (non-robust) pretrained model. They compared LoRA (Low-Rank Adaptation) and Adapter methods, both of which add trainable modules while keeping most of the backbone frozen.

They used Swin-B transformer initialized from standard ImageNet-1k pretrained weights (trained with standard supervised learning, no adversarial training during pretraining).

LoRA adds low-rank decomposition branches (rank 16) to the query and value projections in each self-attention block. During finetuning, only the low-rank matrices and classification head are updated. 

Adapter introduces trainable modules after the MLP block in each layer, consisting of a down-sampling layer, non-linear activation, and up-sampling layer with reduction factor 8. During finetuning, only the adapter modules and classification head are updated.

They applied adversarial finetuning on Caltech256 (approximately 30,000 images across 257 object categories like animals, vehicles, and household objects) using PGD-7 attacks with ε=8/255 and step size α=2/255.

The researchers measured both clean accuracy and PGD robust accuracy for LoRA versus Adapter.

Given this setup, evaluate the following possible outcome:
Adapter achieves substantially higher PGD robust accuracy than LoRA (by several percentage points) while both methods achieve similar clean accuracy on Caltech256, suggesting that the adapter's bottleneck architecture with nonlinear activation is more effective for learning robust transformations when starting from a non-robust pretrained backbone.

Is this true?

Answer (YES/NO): NO